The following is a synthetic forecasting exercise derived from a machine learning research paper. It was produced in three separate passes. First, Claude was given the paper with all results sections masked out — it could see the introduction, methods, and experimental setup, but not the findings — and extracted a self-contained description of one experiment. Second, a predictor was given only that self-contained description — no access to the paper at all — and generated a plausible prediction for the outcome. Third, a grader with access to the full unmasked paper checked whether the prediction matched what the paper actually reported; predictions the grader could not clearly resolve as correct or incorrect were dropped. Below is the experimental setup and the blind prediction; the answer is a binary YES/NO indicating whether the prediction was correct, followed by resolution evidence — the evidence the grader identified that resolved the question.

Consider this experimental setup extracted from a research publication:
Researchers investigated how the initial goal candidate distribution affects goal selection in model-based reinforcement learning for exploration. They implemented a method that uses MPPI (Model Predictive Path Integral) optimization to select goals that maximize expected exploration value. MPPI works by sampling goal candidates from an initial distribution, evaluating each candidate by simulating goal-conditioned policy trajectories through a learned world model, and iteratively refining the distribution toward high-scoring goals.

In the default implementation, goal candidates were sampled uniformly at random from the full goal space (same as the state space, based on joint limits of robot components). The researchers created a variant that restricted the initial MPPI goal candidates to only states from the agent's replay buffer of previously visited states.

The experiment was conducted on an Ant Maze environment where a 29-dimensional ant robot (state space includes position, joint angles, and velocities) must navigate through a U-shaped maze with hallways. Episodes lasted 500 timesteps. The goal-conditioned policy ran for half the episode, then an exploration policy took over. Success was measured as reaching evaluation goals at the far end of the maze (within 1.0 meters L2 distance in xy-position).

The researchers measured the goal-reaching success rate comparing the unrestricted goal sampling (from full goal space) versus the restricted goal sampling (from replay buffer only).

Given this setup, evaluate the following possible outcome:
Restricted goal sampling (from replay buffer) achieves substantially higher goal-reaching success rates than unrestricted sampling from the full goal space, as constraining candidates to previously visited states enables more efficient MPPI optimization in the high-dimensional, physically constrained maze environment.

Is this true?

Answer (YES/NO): NO